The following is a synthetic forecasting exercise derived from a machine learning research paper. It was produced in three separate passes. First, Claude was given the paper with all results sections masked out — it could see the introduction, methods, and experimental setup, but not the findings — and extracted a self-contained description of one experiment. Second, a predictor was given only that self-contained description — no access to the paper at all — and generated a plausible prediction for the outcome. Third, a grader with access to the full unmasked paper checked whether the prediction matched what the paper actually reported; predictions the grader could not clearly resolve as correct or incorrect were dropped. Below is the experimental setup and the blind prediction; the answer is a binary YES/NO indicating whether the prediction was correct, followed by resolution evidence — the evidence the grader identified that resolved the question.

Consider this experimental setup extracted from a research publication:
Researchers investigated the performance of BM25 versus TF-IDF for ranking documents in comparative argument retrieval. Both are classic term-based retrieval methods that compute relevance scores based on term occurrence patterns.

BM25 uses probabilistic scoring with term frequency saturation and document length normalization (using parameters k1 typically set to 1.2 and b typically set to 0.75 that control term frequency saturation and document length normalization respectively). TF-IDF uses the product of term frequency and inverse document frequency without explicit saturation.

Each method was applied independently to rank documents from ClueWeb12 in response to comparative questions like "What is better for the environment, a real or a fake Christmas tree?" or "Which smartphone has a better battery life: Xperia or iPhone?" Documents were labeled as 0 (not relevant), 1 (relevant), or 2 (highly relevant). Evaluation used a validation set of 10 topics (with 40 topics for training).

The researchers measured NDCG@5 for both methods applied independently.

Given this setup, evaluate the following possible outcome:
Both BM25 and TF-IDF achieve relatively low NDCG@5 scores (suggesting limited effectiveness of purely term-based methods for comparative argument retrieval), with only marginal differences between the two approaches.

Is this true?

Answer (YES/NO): NO